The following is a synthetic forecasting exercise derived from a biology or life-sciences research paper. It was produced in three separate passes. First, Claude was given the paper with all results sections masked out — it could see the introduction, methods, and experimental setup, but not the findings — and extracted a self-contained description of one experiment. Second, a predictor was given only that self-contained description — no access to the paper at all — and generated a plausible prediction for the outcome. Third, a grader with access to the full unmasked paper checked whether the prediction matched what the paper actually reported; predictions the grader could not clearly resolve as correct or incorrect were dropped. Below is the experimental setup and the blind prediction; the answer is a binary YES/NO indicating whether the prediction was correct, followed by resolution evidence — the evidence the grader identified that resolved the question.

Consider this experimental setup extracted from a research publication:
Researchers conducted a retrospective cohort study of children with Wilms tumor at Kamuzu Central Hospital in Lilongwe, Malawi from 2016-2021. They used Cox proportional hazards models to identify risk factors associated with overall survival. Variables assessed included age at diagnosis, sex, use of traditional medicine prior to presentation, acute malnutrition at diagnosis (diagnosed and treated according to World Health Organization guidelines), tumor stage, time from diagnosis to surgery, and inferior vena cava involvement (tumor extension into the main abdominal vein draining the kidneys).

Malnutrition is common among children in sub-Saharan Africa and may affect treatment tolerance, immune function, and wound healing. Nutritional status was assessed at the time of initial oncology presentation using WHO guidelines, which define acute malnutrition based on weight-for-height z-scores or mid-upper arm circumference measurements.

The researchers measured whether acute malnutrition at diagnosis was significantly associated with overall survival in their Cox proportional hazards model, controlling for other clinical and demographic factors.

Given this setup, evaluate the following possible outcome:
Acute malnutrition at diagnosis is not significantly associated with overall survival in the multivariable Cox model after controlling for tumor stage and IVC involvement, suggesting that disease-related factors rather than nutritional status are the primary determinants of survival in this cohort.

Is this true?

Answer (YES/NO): YES